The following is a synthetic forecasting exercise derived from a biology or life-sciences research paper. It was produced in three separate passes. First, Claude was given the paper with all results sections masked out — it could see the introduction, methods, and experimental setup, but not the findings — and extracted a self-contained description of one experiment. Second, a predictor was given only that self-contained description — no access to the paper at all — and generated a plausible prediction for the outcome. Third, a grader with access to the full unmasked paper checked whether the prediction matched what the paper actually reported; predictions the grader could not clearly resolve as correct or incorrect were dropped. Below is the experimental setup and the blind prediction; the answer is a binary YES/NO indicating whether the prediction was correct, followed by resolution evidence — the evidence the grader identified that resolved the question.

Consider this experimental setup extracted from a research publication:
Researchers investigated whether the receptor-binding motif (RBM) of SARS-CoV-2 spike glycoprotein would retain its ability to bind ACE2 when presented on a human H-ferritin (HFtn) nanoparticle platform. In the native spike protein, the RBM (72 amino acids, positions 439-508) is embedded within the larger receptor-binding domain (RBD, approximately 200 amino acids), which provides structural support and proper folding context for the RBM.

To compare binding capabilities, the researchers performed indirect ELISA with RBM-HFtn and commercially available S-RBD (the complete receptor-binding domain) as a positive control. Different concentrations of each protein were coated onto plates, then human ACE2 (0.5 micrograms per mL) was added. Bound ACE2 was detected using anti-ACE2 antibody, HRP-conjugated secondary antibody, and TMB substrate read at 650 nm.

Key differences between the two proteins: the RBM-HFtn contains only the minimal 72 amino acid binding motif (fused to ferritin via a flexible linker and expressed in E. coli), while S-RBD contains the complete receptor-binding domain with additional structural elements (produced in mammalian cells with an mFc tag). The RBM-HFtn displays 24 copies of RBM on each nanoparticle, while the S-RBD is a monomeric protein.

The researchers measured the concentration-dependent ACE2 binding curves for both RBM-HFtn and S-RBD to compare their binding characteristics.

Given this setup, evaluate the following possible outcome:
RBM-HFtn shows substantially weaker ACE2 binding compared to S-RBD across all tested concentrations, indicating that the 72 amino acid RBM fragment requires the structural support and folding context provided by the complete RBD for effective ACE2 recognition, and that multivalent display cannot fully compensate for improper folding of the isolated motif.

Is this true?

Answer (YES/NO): NO